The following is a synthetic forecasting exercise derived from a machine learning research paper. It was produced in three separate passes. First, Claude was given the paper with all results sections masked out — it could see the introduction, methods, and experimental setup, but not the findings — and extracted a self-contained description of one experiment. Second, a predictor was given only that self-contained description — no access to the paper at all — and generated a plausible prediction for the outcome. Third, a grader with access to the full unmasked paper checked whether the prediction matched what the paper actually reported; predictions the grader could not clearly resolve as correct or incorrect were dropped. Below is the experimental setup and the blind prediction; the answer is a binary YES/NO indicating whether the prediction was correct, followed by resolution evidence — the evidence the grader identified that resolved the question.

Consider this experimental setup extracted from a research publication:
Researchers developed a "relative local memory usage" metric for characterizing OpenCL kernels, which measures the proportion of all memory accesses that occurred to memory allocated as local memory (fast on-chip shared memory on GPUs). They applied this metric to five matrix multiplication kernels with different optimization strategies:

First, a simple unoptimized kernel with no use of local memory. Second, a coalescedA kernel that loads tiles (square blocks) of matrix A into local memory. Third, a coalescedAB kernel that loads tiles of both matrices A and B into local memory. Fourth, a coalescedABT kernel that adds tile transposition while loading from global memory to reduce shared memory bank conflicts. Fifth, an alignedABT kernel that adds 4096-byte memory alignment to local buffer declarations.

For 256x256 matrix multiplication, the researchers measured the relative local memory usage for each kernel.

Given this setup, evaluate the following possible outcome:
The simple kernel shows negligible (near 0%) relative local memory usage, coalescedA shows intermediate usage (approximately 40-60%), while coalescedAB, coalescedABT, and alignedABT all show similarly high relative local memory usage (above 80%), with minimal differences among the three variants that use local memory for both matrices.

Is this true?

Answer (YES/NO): YES